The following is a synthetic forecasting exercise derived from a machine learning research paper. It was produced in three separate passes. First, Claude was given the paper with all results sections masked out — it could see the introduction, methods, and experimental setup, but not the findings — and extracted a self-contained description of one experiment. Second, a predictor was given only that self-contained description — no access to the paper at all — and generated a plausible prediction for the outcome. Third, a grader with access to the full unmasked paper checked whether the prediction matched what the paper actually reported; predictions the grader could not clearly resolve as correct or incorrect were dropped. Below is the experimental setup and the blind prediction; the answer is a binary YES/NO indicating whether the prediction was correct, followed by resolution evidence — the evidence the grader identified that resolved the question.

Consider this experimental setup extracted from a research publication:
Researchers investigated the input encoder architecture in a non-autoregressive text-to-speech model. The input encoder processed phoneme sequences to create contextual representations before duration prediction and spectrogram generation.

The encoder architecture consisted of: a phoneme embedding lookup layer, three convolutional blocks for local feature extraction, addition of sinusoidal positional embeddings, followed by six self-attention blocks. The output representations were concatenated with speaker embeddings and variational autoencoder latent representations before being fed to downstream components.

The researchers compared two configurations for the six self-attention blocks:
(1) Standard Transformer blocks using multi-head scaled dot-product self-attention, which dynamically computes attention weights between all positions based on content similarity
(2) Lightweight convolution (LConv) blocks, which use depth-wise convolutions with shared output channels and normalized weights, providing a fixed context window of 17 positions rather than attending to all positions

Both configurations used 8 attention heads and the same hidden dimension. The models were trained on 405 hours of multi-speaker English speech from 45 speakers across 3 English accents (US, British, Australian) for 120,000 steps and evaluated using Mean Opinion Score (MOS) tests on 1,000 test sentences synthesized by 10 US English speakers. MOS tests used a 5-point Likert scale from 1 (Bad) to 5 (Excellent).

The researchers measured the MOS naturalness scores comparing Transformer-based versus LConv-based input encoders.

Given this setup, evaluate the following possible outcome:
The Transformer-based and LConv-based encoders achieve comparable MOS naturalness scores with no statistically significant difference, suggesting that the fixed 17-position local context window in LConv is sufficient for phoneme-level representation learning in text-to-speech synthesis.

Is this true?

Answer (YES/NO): YES